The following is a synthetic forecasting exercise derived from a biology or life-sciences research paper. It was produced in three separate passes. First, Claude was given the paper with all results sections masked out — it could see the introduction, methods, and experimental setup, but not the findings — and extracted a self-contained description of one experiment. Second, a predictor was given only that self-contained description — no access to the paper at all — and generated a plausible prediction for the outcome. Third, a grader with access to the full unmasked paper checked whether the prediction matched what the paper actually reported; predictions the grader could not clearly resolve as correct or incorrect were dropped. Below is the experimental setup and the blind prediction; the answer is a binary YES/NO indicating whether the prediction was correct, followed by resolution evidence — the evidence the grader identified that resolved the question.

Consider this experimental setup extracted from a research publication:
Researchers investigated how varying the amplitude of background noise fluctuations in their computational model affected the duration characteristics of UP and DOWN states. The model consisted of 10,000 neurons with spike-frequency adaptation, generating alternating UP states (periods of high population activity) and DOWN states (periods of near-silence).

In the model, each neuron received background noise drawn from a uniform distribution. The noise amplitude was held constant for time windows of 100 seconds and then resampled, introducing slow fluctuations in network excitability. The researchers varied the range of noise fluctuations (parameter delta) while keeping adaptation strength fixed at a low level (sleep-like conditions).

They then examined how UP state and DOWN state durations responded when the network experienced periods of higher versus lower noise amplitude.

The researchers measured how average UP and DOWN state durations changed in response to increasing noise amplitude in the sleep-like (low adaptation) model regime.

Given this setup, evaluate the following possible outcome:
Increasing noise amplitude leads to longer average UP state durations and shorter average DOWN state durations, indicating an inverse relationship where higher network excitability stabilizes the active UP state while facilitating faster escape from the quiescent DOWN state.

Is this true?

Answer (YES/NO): YES